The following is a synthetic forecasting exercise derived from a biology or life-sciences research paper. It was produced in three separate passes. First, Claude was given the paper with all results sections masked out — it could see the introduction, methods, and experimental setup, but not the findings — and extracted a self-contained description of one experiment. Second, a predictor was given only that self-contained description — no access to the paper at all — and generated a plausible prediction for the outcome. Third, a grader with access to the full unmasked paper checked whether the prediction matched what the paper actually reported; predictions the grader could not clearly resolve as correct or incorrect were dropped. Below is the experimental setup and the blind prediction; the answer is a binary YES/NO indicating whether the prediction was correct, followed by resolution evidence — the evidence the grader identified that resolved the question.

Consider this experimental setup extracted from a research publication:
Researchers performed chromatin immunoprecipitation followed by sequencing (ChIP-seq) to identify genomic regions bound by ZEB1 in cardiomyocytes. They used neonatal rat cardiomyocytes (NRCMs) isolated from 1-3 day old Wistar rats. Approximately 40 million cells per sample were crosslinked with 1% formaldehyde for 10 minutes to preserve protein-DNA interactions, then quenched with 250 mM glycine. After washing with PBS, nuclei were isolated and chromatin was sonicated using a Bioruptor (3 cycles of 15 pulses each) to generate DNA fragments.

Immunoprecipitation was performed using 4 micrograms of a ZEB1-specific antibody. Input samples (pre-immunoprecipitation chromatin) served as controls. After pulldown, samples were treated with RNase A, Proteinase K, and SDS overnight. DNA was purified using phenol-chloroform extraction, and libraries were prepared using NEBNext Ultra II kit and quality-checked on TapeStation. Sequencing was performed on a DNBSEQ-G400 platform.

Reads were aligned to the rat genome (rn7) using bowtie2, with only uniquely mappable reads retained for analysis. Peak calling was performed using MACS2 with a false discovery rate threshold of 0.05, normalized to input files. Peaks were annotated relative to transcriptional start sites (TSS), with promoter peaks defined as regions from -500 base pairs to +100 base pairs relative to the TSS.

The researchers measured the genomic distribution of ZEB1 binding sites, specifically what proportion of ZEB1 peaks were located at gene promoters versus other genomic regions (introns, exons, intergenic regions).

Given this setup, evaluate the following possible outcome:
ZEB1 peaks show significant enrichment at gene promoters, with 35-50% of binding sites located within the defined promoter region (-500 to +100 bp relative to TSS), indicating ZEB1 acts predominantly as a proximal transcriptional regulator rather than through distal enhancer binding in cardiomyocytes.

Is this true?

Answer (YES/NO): NO